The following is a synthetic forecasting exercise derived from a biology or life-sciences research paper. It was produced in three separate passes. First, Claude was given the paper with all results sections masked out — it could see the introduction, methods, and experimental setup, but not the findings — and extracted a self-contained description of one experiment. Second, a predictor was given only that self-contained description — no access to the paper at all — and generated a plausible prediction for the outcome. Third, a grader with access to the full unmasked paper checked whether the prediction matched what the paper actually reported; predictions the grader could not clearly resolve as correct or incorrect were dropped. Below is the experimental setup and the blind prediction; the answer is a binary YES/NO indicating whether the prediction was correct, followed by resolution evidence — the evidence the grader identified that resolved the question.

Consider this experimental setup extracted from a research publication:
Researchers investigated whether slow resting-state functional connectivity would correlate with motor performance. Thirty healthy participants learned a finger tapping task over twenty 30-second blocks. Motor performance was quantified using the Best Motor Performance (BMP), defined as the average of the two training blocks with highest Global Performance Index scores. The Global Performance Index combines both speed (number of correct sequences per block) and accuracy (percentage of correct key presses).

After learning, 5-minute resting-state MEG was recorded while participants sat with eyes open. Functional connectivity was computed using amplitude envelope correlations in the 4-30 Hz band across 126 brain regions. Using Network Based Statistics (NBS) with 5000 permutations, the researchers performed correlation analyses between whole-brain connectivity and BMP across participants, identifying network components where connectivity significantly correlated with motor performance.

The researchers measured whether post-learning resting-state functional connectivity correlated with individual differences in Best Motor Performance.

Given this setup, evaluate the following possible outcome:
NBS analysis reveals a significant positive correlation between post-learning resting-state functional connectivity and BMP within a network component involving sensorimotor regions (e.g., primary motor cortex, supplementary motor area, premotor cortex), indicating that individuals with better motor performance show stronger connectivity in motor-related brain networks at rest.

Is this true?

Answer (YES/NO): NO